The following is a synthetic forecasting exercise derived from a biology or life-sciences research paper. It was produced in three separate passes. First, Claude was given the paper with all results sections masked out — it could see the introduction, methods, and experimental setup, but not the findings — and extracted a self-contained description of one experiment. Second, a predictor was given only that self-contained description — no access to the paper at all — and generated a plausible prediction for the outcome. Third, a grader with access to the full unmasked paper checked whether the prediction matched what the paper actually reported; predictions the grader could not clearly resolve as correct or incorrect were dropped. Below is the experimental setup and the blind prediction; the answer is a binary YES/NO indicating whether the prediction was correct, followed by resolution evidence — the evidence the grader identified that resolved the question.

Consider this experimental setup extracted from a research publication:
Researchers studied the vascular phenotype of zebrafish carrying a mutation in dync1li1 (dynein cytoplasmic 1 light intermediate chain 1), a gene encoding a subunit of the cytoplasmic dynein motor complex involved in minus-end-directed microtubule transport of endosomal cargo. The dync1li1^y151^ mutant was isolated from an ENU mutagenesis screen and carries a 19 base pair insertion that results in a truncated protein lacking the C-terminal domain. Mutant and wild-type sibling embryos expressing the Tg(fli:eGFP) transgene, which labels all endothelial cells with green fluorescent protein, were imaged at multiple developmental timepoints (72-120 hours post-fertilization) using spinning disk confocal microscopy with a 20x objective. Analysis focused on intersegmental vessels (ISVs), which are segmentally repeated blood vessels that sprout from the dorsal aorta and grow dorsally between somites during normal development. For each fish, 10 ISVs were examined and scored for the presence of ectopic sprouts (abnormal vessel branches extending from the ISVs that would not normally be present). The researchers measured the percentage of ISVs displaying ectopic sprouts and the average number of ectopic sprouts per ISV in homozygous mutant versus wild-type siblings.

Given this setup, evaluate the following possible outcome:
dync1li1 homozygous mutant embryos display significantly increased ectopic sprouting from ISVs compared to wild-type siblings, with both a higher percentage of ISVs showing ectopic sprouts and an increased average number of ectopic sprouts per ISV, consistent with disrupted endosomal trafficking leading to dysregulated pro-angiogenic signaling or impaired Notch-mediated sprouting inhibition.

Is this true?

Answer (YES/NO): NO